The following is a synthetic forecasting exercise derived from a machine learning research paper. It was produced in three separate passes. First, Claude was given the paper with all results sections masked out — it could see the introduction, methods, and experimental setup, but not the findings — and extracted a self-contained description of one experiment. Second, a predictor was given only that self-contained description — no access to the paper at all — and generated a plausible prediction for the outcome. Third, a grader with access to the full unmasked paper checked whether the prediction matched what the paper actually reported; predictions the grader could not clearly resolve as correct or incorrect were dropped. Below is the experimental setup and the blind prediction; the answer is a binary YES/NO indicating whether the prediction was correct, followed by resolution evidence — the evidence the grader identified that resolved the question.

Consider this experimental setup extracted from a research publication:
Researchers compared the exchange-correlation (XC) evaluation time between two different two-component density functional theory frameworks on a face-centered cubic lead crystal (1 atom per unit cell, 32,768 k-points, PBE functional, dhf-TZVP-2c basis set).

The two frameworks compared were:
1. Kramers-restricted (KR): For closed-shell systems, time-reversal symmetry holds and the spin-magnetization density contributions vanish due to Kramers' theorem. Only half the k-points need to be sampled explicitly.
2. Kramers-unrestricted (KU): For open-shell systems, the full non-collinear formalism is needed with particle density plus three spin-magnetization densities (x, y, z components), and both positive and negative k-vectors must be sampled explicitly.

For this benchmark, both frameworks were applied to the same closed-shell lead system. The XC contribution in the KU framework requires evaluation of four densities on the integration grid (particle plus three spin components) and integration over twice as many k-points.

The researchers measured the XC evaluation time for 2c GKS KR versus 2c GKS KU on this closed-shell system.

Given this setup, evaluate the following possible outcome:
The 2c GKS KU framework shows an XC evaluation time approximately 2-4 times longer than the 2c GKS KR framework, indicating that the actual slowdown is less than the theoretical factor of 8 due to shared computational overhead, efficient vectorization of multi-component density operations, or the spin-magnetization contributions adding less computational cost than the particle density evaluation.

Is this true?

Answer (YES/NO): YES